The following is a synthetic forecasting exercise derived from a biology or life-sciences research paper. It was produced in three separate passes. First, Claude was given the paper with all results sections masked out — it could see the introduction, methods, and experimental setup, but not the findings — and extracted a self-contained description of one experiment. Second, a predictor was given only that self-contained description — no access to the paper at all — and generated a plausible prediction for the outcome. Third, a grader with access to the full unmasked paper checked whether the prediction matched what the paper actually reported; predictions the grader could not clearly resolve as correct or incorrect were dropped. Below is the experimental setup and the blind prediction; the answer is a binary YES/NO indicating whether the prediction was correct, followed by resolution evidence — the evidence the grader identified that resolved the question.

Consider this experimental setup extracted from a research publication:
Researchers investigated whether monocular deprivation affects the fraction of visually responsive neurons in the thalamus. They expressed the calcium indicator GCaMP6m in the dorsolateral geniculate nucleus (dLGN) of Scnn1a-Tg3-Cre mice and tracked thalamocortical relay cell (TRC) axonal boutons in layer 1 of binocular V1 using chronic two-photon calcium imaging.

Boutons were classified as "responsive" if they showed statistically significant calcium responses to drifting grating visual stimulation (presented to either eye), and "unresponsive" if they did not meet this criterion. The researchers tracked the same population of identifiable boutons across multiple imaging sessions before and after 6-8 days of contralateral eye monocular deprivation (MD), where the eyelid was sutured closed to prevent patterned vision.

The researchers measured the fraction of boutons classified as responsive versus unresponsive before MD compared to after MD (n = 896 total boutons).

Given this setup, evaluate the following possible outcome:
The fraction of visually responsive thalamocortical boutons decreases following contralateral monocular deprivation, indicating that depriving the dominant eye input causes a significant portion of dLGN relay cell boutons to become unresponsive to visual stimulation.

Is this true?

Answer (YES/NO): YES